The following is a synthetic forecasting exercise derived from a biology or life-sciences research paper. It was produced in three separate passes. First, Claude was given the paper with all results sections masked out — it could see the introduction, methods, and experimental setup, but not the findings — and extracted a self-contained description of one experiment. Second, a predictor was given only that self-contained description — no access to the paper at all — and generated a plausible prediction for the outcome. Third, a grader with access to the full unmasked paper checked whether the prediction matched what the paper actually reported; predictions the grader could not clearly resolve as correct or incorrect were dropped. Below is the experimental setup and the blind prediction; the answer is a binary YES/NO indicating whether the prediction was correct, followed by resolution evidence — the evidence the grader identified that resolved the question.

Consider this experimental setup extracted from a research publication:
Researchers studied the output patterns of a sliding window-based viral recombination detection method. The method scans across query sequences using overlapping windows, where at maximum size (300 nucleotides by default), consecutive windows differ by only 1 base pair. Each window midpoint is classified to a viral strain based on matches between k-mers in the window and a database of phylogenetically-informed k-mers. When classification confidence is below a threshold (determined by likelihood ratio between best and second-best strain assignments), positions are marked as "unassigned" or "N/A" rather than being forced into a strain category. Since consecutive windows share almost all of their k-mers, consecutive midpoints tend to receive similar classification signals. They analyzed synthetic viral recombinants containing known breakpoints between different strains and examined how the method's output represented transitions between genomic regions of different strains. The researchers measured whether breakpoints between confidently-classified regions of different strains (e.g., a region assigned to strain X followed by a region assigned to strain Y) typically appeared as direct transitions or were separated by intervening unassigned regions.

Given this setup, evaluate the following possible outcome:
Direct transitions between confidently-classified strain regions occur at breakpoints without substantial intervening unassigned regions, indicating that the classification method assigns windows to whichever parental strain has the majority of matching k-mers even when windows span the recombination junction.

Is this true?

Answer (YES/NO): NO